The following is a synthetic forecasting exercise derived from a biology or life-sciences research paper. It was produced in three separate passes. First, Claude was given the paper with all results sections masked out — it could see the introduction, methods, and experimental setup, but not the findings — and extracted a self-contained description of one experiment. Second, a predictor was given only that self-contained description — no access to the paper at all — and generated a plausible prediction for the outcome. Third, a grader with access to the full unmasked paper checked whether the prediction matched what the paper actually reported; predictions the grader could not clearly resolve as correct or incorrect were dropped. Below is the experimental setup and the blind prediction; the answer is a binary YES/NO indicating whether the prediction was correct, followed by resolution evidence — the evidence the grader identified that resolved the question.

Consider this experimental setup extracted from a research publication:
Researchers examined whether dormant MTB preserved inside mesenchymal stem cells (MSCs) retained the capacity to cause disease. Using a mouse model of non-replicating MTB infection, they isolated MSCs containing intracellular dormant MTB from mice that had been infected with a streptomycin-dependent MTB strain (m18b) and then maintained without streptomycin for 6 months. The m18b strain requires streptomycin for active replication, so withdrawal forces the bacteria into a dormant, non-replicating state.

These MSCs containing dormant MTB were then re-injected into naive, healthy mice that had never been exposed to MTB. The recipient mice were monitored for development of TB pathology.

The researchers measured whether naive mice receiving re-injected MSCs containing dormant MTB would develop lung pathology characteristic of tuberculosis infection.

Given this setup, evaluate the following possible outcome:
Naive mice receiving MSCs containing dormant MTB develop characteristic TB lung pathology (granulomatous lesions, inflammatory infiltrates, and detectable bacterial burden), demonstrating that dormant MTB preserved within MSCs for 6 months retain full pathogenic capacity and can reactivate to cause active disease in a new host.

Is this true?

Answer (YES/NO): YES